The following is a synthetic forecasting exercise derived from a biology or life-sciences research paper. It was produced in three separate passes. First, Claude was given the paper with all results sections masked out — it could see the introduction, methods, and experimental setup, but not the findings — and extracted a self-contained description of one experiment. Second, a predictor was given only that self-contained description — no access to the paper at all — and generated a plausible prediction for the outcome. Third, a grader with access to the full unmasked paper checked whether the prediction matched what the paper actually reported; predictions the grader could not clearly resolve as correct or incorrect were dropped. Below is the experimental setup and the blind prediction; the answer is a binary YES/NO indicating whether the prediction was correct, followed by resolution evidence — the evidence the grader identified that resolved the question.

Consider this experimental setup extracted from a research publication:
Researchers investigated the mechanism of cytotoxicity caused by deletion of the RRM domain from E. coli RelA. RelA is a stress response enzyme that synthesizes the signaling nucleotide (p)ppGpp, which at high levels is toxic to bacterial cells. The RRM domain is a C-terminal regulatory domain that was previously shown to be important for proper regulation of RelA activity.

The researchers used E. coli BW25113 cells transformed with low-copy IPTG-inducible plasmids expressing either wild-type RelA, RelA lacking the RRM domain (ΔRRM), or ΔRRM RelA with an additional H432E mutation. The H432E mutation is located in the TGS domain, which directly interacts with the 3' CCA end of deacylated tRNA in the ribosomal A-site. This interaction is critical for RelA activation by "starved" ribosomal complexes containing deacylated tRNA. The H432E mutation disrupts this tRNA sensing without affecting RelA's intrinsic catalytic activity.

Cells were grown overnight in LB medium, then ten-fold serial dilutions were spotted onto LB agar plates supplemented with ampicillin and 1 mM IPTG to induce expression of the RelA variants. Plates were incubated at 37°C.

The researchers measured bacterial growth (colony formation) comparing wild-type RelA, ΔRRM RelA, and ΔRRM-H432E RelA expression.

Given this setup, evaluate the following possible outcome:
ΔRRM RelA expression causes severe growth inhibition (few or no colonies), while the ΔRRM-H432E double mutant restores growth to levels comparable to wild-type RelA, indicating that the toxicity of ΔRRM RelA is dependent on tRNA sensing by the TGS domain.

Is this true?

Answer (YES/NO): YES